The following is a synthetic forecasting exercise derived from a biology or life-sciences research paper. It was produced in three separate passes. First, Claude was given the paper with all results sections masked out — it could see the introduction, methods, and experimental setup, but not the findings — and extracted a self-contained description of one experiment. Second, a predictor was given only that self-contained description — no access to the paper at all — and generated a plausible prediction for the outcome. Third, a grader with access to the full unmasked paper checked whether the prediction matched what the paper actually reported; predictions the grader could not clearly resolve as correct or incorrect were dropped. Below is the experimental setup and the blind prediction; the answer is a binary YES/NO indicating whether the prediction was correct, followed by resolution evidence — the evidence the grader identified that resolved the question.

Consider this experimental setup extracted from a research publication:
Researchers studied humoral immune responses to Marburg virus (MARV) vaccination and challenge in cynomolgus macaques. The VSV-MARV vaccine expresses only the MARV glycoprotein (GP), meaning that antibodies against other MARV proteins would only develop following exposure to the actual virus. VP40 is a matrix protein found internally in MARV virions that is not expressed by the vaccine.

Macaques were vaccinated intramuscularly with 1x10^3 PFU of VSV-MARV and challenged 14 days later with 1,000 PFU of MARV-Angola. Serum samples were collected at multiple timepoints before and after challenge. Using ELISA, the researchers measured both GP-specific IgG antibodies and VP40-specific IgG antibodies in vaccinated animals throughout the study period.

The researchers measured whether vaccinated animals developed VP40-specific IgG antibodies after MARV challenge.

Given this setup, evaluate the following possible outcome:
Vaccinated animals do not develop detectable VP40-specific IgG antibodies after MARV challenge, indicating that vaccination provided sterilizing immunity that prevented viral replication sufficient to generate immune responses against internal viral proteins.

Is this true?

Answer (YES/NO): NO